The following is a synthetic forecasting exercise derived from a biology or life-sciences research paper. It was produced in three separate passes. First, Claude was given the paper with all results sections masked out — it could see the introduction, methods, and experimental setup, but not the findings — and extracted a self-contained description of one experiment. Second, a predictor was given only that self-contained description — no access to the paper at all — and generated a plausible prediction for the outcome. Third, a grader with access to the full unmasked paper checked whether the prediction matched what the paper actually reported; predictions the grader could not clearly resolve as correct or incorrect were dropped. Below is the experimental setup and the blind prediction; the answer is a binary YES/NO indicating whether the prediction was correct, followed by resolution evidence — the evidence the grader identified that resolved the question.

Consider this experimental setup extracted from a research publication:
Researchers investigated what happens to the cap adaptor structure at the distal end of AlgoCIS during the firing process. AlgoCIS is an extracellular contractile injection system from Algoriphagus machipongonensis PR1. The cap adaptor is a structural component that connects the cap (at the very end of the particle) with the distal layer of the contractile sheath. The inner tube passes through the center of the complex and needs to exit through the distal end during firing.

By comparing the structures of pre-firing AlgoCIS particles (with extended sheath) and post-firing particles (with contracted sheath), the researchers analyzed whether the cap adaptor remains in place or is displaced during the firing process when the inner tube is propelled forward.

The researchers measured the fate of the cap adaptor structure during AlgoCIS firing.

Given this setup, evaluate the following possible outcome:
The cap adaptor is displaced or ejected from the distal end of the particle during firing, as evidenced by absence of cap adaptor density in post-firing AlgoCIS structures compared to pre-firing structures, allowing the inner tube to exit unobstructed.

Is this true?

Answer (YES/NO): YES